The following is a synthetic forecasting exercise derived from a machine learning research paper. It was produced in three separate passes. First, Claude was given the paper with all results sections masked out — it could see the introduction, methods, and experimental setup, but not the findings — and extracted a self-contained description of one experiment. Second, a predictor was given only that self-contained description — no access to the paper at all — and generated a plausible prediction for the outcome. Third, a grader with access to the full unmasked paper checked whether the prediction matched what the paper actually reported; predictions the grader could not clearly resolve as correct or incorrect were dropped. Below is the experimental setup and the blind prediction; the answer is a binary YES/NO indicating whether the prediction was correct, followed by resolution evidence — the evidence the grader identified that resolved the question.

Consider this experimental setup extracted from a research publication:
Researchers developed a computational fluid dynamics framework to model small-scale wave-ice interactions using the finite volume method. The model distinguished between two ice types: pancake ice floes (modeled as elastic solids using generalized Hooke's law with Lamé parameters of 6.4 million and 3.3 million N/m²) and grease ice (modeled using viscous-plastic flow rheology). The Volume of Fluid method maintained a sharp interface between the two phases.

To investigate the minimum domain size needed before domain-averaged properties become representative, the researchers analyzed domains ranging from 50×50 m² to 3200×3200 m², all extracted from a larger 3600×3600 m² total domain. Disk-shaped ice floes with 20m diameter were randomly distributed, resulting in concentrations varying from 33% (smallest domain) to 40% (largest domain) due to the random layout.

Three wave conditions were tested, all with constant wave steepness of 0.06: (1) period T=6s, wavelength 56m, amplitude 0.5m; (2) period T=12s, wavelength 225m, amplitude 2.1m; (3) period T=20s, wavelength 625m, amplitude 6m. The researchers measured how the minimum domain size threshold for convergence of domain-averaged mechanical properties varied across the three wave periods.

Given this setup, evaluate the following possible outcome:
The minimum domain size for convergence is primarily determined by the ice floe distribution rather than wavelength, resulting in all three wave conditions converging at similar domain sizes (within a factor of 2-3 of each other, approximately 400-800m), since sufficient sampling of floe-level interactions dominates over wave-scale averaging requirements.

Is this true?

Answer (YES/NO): NO